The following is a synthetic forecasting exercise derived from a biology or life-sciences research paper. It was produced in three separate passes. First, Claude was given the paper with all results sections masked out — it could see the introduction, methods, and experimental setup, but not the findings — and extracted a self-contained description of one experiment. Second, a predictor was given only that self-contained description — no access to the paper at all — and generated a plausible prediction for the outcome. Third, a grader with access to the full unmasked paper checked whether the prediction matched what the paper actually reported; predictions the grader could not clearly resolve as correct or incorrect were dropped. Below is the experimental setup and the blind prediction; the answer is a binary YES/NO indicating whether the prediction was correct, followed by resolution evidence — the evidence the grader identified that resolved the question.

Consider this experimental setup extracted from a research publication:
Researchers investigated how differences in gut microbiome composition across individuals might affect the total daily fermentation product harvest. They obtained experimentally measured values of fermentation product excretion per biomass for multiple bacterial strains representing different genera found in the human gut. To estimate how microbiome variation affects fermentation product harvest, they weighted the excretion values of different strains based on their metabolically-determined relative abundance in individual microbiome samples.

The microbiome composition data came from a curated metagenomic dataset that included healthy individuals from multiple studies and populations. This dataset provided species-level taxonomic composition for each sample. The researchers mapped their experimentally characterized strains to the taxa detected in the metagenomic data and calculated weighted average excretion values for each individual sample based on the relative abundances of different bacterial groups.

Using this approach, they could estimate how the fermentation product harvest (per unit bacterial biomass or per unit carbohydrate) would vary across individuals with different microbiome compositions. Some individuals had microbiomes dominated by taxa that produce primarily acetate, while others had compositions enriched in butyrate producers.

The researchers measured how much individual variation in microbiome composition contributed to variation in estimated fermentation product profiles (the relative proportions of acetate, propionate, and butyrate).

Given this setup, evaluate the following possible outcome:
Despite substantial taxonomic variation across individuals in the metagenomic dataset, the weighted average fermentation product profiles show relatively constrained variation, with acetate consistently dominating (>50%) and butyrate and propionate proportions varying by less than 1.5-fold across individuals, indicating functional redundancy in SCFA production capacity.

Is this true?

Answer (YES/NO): NO